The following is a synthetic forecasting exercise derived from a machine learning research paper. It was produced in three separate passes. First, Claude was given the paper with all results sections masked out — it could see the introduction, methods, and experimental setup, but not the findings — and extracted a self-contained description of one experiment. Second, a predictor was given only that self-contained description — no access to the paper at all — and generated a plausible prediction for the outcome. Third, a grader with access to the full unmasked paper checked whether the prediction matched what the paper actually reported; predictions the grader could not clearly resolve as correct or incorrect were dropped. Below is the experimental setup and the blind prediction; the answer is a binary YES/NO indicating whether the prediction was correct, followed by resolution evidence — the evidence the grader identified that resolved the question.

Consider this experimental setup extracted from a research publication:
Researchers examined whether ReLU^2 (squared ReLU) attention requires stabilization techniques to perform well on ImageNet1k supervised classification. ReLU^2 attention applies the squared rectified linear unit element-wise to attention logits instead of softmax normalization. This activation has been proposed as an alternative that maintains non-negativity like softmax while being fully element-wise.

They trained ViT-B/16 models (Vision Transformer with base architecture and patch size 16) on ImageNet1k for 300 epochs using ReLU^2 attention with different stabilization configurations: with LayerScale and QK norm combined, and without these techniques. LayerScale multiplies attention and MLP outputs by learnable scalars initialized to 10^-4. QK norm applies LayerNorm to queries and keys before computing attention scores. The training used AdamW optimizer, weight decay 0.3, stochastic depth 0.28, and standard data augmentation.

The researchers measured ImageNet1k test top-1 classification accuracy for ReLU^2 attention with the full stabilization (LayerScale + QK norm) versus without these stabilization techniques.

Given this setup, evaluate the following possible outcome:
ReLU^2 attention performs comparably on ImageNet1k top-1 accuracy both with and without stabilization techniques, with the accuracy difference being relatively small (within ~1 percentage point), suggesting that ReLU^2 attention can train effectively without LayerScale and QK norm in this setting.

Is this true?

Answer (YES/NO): NO